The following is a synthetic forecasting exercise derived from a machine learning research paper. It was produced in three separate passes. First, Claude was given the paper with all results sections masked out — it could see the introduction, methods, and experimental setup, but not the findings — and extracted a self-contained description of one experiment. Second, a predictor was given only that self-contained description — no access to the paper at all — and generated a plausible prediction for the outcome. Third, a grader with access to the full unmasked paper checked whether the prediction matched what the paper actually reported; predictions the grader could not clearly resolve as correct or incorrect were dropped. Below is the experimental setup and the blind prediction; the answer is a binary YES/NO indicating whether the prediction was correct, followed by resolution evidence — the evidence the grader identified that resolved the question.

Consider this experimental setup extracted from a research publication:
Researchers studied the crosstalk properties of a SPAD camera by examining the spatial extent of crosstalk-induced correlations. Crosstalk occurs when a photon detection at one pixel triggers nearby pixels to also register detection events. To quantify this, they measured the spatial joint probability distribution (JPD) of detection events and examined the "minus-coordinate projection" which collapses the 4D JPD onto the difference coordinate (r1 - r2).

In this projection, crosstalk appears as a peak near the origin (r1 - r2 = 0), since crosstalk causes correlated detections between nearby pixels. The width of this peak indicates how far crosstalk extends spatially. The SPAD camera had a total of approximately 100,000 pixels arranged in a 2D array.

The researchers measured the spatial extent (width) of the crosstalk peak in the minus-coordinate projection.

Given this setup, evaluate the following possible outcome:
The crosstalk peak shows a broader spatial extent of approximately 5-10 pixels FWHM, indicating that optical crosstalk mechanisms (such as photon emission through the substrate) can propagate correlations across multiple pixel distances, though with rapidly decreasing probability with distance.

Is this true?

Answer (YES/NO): NO